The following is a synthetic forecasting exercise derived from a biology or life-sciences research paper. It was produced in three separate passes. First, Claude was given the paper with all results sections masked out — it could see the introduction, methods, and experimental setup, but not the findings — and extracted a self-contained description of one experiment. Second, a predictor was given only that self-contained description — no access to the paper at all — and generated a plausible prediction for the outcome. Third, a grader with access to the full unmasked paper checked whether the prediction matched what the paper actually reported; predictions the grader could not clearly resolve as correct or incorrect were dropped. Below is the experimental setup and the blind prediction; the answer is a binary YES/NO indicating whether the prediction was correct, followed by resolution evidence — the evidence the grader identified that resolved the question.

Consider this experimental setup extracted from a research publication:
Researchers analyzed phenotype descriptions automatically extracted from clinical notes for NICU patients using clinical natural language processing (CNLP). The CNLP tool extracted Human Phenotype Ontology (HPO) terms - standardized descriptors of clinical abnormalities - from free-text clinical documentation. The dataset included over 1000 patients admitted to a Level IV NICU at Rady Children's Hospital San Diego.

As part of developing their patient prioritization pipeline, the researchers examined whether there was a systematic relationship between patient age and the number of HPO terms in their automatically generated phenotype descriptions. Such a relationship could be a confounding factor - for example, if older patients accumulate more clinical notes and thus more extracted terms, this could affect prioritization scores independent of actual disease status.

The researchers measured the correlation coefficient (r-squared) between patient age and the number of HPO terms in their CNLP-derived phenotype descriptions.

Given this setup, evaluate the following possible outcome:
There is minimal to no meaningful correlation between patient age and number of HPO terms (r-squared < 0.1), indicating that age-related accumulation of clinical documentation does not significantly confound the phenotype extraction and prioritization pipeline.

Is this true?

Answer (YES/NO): NO